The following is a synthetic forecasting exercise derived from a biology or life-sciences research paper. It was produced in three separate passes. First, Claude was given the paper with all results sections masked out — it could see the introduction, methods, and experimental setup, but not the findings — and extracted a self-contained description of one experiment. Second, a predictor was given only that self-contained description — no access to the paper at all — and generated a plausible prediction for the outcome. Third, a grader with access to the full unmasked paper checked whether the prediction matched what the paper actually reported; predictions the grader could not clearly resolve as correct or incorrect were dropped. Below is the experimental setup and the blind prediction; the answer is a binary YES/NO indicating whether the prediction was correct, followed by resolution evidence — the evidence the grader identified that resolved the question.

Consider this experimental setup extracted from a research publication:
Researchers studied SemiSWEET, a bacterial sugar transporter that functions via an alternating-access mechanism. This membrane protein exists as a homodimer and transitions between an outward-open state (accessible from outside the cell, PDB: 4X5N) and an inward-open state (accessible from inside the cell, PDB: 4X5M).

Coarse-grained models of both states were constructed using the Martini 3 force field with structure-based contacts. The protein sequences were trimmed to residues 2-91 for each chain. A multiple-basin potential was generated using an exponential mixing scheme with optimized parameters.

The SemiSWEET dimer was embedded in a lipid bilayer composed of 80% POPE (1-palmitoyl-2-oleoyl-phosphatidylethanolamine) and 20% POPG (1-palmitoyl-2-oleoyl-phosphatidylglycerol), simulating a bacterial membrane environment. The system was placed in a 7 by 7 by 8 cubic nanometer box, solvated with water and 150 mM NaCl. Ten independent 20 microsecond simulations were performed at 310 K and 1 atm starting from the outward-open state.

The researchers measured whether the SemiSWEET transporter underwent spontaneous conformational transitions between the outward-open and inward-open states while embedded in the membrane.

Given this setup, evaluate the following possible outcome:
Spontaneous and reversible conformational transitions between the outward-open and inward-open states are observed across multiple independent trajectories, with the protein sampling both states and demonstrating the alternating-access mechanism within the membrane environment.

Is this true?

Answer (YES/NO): YES